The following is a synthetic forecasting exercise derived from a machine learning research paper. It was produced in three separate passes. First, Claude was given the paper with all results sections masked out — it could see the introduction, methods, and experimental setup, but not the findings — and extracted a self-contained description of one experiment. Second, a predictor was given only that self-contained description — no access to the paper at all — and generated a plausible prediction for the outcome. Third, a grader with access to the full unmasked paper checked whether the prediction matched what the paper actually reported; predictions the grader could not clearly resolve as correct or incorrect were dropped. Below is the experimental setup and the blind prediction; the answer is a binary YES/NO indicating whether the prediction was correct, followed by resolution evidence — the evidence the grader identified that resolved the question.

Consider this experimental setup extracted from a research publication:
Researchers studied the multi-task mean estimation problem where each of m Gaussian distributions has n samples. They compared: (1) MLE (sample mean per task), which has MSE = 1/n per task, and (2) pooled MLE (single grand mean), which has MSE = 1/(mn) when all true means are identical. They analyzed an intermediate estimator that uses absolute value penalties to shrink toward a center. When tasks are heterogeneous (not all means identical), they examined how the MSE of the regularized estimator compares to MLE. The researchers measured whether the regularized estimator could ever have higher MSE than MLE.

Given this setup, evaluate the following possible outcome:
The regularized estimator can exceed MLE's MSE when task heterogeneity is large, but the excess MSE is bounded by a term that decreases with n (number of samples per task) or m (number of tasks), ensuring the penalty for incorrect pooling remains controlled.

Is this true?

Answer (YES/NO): NO